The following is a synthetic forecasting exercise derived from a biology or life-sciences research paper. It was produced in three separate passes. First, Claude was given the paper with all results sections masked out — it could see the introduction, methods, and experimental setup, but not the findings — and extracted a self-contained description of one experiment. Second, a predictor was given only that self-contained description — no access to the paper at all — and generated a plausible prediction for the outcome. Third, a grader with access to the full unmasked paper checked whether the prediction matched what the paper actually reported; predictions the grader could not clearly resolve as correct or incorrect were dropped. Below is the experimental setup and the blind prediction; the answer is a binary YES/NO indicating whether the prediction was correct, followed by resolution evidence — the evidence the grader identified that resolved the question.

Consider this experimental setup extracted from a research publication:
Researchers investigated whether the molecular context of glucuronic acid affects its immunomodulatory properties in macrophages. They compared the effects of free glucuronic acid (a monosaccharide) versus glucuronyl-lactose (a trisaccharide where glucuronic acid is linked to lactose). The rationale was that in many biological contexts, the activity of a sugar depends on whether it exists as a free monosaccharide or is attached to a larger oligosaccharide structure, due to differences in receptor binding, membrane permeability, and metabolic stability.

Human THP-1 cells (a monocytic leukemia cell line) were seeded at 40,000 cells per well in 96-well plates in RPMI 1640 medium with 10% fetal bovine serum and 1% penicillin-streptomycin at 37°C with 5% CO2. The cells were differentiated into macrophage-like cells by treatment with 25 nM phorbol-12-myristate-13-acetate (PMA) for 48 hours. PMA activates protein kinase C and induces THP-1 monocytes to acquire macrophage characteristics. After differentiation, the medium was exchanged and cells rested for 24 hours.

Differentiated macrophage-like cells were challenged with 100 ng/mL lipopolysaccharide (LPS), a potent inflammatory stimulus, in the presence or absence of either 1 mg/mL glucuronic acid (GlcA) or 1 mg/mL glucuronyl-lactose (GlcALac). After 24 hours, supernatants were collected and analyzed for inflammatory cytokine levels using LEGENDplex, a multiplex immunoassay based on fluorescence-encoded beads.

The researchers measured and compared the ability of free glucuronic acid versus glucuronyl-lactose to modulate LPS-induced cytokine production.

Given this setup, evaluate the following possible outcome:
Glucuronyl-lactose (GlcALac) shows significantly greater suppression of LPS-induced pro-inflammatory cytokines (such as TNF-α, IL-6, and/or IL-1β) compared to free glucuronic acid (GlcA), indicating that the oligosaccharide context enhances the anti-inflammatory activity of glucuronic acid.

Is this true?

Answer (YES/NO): NO